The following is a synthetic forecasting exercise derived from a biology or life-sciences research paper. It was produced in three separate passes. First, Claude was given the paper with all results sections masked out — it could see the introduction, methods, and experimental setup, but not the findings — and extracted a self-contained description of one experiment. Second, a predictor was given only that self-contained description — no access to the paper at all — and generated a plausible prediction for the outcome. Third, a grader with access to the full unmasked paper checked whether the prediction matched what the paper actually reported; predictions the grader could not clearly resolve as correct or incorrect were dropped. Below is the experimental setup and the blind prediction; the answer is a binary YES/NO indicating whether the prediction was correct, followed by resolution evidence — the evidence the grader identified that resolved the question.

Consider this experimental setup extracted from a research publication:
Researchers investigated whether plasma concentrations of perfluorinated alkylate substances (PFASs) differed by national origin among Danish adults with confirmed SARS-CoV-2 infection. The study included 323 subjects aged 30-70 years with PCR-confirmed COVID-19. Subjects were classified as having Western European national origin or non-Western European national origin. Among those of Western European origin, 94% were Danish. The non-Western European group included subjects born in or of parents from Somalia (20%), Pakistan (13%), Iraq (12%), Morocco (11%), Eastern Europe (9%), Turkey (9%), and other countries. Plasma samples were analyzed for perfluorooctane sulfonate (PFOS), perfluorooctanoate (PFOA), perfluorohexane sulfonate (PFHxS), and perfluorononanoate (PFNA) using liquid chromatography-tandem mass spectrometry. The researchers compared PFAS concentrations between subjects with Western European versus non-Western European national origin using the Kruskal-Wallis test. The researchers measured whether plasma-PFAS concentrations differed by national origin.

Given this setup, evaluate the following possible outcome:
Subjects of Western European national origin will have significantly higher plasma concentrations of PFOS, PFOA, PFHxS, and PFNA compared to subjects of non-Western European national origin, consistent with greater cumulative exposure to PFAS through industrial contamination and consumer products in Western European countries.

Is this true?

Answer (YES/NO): YES